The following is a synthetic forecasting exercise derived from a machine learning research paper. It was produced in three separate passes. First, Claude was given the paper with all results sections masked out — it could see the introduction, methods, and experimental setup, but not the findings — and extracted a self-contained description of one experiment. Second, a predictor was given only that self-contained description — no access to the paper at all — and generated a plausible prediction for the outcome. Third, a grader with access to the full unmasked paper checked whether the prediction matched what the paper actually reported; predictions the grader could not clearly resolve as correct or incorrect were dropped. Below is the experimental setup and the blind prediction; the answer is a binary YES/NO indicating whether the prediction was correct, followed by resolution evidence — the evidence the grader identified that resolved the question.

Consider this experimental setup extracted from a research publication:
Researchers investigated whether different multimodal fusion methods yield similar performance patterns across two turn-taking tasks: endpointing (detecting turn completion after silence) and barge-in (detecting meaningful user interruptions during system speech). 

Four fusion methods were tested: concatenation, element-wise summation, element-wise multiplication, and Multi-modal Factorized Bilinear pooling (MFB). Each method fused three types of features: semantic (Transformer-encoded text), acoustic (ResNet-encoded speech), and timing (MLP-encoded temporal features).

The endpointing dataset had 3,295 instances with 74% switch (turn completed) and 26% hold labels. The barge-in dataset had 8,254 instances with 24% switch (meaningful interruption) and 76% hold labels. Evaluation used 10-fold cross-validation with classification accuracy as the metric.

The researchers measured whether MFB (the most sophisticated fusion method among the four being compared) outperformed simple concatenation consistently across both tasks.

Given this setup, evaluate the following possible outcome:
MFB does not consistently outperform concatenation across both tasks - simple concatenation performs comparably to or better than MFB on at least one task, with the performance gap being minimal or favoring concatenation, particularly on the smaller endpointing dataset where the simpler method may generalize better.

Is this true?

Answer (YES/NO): NO